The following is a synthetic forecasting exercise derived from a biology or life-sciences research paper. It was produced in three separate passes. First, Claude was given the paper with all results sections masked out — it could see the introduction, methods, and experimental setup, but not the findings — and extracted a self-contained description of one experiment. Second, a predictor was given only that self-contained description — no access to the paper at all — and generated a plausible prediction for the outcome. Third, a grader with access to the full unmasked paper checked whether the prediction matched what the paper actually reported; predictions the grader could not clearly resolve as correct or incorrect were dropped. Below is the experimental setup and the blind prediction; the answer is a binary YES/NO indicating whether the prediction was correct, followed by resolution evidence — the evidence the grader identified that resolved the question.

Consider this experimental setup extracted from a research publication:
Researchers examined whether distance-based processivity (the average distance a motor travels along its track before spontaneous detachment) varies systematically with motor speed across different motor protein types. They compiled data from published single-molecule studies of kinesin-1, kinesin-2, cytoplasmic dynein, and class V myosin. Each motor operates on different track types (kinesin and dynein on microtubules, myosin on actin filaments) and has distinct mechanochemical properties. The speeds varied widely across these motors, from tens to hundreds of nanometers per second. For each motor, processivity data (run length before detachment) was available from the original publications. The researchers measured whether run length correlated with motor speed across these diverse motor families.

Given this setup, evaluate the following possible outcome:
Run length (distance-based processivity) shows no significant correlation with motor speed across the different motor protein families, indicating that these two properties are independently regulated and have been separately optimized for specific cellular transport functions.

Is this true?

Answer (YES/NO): NO